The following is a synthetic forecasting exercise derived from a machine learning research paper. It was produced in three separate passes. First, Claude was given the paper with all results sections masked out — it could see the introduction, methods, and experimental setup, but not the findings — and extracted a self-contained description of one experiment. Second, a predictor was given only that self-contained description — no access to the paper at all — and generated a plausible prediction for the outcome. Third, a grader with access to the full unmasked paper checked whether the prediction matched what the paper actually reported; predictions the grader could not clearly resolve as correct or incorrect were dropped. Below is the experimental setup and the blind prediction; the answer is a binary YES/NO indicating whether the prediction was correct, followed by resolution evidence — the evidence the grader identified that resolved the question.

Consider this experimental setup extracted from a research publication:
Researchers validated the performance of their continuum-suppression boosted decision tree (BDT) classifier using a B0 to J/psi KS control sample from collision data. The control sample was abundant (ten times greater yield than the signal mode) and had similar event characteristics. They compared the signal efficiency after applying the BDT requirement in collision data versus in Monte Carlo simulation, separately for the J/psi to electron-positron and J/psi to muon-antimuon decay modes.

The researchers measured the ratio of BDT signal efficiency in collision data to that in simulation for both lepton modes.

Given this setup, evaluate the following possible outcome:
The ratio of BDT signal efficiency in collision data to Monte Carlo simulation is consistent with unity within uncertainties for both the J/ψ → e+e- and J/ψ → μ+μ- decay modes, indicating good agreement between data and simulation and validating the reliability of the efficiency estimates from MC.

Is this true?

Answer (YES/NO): YES